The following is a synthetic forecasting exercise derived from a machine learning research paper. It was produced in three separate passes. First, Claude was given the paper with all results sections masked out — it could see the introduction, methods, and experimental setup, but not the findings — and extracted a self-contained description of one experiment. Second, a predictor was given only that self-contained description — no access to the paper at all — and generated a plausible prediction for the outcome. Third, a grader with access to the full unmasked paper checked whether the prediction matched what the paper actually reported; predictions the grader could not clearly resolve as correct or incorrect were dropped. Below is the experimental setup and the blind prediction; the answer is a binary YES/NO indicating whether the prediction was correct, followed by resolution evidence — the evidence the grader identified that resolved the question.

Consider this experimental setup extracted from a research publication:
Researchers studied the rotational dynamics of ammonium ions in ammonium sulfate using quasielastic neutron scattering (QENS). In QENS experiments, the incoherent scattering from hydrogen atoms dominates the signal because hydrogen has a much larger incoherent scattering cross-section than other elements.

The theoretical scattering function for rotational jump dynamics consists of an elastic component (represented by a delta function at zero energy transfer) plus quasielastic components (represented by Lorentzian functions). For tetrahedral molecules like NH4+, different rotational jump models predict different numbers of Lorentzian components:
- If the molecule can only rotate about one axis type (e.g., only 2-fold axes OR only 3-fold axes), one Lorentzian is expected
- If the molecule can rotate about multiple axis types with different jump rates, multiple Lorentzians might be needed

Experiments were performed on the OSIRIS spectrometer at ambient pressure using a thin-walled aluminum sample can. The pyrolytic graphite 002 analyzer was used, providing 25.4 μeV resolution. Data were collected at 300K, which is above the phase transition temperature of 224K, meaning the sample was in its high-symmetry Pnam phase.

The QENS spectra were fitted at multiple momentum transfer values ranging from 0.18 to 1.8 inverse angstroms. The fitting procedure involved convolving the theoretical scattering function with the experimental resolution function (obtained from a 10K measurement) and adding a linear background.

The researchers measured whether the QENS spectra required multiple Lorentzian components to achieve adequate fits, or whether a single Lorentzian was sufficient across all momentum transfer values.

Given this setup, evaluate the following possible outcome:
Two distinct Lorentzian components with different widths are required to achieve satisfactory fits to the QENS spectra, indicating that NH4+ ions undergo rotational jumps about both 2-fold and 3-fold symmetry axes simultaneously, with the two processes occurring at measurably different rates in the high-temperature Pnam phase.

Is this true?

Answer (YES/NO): NO